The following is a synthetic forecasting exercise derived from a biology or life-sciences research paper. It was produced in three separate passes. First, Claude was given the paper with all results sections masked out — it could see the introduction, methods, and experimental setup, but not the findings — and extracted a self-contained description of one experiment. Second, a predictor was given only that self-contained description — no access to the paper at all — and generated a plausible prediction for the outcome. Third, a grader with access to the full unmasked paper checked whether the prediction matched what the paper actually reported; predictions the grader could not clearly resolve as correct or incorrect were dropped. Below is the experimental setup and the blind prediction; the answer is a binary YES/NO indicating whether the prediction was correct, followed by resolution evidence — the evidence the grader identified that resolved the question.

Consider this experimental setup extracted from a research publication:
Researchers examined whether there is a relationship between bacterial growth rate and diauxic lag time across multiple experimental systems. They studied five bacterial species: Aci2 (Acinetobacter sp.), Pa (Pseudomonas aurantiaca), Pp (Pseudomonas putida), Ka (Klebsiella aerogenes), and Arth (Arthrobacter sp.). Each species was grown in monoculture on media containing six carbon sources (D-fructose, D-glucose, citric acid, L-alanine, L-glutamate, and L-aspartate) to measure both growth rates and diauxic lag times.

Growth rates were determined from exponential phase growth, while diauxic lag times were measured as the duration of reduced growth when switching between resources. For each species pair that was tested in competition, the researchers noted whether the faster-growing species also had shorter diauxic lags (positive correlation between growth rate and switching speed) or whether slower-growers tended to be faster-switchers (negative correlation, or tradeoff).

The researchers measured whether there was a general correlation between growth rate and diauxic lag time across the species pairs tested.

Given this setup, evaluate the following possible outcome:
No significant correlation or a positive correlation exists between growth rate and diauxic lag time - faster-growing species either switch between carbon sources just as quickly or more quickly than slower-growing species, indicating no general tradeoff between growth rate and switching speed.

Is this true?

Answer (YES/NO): NO